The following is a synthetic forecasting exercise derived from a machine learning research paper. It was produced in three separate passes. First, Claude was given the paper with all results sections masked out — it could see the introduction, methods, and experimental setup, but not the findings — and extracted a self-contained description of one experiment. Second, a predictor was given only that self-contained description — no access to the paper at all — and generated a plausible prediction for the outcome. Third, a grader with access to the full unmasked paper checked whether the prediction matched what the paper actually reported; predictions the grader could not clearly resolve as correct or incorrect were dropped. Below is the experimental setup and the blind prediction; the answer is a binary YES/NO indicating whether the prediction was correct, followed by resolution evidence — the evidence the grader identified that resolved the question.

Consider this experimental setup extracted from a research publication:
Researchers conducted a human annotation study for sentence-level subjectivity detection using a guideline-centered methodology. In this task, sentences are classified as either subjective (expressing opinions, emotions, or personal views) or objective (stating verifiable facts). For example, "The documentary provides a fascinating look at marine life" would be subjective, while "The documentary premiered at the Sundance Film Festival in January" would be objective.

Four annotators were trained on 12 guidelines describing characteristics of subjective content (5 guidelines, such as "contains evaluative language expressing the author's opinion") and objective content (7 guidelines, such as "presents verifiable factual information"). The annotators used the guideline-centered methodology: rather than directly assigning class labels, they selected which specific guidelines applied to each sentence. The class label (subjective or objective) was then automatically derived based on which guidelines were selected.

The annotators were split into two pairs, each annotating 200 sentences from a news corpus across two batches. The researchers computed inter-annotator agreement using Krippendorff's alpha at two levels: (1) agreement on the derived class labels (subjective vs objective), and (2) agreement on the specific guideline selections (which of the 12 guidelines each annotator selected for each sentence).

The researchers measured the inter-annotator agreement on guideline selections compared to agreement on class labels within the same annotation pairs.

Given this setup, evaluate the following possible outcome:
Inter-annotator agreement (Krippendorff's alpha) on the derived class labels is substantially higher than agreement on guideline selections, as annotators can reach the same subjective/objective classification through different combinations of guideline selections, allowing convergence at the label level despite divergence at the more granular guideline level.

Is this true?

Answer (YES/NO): YES